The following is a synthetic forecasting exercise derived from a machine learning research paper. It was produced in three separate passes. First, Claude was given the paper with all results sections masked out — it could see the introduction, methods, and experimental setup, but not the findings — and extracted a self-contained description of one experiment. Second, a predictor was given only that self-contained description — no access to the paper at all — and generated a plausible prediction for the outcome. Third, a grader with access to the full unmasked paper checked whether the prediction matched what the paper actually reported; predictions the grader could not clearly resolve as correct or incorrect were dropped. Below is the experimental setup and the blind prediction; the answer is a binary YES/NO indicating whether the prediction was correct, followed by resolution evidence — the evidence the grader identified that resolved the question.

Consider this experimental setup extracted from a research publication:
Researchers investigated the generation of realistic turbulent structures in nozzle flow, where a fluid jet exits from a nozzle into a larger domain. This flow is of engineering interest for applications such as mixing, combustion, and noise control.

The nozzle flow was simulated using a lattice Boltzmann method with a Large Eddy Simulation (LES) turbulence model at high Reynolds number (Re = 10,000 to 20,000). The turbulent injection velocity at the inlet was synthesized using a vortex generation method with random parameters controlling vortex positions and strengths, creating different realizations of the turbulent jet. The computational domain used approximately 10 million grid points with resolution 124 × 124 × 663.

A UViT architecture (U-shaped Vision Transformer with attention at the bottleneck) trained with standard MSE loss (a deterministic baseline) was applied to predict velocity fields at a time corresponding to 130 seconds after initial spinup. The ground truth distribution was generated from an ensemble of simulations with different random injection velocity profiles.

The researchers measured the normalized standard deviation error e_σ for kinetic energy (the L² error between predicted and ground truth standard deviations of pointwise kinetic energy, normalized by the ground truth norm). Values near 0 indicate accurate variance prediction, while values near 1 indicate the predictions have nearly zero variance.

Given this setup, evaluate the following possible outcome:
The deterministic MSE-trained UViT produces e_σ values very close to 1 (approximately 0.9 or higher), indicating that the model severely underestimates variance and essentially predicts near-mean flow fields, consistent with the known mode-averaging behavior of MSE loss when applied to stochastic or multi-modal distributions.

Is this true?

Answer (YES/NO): NO